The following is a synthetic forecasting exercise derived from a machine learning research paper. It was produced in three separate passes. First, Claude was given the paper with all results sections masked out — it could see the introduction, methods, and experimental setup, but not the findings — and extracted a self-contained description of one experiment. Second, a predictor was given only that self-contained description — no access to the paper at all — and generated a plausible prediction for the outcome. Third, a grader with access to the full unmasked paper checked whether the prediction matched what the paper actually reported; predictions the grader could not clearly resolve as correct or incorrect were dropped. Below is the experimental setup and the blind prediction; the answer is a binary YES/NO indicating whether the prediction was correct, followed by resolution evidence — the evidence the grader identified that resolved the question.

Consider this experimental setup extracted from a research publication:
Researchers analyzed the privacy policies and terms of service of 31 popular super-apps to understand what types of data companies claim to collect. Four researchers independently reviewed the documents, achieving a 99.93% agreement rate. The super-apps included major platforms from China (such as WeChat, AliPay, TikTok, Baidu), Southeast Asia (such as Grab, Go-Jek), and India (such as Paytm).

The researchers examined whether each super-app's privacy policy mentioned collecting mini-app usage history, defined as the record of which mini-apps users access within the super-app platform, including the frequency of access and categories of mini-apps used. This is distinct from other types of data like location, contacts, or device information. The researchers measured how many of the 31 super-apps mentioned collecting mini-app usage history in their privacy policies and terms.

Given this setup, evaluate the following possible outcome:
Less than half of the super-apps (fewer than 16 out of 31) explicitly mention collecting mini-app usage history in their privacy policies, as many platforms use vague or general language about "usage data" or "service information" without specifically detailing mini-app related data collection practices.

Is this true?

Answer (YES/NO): YES